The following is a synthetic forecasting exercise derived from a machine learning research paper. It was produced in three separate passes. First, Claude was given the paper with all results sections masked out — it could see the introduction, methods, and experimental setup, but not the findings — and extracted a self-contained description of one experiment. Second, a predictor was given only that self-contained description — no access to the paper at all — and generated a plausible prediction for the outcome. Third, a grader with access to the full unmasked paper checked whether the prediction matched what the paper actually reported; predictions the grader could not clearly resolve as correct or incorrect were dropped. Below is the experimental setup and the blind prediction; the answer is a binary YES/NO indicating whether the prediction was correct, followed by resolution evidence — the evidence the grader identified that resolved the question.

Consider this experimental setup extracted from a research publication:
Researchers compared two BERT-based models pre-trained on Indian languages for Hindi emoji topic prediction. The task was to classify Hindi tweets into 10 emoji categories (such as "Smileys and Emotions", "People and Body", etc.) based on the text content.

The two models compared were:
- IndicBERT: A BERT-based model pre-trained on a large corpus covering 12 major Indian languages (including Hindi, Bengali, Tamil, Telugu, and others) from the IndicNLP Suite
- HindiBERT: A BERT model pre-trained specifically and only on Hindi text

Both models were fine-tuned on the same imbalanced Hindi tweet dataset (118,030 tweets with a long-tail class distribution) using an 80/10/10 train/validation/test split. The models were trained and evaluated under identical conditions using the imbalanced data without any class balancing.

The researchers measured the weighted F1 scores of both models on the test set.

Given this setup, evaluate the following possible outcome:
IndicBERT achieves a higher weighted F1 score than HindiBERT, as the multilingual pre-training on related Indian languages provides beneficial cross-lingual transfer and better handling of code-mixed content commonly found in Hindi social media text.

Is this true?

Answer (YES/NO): YES